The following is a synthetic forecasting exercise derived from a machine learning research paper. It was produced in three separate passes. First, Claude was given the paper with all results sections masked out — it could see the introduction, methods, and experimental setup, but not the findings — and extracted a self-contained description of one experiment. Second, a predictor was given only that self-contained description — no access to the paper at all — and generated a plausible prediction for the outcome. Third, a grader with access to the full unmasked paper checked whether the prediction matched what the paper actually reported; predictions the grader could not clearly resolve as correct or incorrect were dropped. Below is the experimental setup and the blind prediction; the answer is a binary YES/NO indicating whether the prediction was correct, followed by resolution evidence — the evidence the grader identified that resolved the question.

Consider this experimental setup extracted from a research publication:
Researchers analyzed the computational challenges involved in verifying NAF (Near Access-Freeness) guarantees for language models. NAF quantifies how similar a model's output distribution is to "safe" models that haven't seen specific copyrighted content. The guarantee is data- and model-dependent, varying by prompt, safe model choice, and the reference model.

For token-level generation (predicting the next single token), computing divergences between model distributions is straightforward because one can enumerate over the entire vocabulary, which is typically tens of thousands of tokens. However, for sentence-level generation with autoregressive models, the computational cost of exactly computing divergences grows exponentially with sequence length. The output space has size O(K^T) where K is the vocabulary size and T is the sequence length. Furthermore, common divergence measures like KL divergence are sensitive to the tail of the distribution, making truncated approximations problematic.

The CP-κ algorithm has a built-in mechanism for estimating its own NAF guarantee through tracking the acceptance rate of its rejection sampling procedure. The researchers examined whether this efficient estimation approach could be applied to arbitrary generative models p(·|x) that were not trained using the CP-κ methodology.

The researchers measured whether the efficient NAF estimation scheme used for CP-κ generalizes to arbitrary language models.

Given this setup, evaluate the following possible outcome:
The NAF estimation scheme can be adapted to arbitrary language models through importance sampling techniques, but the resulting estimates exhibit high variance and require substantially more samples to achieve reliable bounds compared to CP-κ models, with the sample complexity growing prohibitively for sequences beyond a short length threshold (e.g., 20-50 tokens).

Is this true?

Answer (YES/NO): NO